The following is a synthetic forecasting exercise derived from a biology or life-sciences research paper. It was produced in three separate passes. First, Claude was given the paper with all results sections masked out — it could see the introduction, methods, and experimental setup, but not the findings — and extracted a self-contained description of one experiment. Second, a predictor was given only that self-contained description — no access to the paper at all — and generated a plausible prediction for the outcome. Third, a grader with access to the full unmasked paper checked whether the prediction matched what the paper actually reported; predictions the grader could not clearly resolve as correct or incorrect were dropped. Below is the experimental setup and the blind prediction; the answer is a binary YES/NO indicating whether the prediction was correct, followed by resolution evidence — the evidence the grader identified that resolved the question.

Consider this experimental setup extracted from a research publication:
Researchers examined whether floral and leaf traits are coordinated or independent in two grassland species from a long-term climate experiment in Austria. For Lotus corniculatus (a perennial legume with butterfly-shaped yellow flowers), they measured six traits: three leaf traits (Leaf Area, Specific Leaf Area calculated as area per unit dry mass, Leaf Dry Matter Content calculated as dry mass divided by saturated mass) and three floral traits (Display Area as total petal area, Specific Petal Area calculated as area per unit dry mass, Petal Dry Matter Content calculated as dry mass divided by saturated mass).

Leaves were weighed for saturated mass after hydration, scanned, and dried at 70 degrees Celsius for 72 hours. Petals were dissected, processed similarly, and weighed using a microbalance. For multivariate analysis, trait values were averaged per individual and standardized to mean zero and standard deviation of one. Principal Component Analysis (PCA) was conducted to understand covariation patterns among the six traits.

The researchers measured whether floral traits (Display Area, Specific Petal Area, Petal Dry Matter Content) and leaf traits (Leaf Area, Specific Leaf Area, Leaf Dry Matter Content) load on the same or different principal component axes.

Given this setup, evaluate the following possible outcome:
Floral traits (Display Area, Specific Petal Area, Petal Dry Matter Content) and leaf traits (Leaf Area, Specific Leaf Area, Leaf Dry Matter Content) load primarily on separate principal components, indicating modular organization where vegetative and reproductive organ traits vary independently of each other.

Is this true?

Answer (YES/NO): YES